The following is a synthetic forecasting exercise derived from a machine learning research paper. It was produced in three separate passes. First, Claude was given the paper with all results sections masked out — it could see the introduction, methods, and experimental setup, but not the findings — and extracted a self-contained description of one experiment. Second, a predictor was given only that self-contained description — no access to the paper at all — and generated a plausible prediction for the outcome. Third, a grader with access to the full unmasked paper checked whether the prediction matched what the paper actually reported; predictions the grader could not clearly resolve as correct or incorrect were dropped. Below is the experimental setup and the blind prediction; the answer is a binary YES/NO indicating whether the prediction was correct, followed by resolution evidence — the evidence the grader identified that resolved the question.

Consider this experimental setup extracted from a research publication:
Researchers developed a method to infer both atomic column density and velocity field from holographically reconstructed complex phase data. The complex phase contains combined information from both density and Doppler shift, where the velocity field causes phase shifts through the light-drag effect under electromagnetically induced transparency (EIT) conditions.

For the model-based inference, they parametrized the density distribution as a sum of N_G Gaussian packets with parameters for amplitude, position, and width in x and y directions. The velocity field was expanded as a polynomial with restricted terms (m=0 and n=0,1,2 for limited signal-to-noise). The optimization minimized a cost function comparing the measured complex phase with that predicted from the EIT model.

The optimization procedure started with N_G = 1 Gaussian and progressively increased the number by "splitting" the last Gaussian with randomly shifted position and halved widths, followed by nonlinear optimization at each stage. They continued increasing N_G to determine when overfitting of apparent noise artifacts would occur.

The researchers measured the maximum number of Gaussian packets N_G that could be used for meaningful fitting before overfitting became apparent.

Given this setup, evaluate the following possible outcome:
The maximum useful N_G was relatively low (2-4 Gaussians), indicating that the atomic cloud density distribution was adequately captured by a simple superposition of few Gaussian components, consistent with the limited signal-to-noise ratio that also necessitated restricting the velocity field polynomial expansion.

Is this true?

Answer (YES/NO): NO